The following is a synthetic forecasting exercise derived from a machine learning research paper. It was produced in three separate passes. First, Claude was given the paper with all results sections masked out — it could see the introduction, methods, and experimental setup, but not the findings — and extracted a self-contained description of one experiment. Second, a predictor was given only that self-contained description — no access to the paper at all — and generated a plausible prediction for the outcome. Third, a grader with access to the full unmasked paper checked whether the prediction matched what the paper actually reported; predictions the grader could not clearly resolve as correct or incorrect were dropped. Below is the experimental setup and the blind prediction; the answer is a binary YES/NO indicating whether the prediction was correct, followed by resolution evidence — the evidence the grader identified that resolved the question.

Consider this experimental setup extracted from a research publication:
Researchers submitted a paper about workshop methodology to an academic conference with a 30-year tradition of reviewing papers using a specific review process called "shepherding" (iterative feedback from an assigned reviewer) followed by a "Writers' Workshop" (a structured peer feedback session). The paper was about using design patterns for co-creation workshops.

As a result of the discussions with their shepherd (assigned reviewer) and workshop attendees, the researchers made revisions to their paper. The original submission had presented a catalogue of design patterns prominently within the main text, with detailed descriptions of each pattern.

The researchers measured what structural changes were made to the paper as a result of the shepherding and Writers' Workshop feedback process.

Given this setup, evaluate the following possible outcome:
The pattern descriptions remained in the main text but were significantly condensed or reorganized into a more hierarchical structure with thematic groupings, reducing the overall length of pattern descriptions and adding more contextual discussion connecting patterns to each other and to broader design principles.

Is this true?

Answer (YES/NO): NO